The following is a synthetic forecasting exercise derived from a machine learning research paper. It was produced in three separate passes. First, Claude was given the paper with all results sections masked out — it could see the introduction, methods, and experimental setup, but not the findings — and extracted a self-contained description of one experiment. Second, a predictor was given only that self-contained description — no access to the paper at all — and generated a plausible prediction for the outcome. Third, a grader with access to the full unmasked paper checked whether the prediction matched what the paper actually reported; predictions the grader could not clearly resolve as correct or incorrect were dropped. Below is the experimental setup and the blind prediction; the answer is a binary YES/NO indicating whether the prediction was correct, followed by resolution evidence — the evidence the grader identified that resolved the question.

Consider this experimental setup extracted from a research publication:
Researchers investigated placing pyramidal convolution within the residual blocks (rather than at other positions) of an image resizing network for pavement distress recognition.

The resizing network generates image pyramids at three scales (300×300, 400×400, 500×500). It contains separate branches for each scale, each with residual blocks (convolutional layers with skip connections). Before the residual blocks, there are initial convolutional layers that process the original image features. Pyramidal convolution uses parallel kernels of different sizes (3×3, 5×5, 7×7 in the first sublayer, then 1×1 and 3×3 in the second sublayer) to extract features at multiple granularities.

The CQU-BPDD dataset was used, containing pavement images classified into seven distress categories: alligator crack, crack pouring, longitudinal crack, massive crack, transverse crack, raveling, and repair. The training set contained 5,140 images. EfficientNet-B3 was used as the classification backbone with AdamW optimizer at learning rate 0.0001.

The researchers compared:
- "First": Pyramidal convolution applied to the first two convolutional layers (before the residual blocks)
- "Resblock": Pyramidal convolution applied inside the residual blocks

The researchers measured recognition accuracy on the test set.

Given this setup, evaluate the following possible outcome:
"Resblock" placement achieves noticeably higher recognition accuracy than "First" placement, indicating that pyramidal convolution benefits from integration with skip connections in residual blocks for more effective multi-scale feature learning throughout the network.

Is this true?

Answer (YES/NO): NO